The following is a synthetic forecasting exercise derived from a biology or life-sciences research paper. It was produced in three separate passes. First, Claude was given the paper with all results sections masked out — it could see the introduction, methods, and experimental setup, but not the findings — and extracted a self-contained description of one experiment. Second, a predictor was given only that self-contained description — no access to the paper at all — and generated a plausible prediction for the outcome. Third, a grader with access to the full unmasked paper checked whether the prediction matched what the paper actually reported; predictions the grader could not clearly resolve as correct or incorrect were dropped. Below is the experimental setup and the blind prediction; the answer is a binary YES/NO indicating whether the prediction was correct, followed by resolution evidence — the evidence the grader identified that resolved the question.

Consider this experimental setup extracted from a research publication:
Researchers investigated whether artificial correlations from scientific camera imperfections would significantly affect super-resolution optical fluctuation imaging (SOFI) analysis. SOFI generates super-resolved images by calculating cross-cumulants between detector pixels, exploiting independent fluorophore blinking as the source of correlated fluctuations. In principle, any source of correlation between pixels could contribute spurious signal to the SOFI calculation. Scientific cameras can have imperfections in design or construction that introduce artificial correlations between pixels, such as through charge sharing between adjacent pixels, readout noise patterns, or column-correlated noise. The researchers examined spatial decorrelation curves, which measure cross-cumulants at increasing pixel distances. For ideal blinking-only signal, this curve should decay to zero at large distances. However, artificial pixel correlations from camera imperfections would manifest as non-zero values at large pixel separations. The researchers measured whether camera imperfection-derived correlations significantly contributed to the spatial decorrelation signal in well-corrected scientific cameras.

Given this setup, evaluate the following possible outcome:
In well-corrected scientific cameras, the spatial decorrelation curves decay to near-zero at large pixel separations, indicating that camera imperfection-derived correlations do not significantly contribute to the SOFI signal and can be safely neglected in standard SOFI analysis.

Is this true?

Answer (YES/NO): YES